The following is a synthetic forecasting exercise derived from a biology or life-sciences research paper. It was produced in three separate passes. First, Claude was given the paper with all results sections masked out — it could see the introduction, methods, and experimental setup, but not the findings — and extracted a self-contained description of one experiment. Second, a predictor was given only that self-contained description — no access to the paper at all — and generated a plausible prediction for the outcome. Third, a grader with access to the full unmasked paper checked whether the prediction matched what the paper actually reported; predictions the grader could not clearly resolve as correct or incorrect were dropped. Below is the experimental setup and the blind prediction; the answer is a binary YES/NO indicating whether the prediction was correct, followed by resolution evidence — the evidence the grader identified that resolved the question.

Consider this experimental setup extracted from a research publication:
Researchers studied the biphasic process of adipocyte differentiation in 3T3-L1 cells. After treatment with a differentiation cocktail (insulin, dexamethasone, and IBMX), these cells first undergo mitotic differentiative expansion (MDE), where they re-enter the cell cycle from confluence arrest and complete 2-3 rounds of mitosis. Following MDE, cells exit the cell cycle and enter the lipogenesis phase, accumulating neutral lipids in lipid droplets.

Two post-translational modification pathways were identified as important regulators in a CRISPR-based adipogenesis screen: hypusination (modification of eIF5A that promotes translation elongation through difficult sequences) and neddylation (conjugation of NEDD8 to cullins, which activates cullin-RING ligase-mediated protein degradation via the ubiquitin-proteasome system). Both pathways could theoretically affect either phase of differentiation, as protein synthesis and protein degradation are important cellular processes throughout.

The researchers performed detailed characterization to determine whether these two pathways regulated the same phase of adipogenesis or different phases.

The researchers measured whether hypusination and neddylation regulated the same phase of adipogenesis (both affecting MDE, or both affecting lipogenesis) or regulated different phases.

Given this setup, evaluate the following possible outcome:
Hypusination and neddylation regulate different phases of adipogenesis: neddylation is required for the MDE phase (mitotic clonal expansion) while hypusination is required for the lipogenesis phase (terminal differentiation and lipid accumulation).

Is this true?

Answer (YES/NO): NO